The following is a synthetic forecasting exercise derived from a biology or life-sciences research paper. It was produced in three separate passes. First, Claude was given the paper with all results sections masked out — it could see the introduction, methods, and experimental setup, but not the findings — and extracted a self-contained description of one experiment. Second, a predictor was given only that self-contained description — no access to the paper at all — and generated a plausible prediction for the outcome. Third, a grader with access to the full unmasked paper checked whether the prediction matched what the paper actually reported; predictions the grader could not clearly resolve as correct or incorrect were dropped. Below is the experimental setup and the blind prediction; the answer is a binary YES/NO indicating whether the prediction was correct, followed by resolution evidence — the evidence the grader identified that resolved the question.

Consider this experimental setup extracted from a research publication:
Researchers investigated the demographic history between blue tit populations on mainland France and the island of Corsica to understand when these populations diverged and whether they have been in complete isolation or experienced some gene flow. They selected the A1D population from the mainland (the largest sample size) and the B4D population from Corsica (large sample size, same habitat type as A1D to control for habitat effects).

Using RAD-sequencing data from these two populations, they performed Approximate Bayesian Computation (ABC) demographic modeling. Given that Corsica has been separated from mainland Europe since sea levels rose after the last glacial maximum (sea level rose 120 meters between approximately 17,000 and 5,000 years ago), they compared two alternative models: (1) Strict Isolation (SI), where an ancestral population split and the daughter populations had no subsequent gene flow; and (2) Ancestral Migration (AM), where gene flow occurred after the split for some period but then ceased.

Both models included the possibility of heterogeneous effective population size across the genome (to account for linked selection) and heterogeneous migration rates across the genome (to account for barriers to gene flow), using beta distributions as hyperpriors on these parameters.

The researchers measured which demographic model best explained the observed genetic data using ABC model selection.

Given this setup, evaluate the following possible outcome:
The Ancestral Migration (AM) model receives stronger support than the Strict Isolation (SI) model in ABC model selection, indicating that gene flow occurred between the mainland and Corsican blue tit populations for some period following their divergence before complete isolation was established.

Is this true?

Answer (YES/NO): YES